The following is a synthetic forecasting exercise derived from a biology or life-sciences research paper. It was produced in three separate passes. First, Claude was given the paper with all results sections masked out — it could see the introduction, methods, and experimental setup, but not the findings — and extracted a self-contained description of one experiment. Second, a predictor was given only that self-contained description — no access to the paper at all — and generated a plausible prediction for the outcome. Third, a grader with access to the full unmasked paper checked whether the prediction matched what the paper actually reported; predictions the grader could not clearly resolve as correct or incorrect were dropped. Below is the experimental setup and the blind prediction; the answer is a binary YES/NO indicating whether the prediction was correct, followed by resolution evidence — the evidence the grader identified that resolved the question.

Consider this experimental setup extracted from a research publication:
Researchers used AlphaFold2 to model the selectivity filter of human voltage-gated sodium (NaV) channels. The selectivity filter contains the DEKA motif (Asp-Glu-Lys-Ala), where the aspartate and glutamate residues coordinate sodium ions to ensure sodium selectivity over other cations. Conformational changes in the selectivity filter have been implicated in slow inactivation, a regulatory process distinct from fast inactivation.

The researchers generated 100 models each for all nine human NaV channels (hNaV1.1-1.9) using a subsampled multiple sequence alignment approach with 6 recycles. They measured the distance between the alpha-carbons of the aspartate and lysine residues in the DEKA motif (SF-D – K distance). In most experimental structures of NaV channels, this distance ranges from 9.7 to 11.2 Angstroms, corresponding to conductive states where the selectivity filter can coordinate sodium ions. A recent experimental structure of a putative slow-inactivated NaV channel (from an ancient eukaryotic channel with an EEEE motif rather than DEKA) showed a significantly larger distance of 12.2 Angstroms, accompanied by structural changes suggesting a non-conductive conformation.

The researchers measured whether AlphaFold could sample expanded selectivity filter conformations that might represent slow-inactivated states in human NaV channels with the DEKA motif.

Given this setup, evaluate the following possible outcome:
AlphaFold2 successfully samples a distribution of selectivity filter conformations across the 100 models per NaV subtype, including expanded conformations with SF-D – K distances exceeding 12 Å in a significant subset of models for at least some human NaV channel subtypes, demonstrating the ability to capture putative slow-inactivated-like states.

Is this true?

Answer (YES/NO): NO